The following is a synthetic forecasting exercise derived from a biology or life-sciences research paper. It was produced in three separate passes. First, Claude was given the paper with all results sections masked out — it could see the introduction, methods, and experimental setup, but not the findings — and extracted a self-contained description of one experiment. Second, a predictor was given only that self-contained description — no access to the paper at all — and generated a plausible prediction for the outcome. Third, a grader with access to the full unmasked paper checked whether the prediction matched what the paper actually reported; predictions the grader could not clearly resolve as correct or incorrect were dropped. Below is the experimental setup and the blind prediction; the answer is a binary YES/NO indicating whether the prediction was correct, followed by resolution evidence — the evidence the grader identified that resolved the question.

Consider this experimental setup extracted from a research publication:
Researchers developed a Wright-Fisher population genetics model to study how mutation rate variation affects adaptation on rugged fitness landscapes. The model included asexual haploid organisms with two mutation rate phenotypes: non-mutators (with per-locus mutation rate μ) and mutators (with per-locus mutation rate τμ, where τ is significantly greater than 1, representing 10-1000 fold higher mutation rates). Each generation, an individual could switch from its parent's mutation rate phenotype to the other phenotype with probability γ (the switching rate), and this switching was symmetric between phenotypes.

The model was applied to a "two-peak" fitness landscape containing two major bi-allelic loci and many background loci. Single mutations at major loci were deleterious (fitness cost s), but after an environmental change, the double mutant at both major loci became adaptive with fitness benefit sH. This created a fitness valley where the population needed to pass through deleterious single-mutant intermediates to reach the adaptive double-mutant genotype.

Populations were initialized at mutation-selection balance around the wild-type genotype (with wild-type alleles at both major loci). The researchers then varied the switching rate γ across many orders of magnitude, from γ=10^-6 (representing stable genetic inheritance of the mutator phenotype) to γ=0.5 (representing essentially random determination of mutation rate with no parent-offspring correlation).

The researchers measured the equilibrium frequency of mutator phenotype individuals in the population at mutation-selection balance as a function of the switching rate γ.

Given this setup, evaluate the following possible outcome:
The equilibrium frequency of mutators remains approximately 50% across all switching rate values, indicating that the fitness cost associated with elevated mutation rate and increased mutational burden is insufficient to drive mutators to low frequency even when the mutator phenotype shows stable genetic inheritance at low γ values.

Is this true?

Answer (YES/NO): NO